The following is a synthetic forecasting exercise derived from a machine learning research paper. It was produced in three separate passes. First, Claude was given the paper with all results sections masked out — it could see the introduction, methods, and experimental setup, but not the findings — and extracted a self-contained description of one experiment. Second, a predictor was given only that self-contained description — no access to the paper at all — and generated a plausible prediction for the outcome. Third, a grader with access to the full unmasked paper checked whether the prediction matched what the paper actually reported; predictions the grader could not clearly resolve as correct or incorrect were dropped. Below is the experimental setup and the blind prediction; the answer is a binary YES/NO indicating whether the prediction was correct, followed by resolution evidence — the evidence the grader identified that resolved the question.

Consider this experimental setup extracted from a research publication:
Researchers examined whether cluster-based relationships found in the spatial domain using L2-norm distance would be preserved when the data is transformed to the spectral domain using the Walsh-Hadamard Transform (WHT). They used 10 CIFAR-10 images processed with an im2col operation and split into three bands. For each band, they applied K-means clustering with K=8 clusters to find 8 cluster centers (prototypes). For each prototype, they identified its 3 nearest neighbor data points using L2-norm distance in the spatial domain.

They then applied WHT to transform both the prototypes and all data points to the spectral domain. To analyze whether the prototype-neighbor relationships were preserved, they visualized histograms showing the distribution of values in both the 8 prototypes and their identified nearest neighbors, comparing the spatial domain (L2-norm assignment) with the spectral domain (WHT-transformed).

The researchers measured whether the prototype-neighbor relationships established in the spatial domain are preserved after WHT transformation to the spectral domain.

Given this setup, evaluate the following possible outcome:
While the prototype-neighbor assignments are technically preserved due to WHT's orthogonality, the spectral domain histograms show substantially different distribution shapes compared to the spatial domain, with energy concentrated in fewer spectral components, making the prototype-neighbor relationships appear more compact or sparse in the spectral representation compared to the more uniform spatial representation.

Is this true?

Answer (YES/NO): NO